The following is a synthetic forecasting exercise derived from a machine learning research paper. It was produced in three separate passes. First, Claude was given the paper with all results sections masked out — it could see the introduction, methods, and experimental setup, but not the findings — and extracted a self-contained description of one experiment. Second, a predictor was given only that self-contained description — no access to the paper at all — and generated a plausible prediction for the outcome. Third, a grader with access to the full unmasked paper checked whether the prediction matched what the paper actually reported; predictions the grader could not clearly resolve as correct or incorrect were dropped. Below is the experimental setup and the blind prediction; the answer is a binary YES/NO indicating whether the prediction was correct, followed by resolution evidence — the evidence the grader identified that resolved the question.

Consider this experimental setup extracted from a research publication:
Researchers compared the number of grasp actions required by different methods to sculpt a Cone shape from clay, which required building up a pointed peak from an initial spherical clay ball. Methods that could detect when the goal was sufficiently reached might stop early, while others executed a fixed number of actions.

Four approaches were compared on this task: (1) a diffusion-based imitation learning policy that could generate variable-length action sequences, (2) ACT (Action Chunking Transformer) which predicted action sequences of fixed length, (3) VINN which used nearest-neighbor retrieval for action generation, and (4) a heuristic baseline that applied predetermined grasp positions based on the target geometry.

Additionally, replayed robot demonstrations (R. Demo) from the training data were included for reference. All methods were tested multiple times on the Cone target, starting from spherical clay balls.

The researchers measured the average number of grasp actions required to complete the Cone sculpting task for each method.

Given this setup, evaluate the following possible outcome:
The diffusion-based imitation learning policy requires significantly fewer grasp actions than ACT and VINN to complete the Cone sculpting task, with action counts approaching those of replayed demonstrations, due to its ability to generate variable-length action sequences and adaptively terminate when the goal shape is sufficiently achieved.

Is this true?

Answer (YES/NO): NO